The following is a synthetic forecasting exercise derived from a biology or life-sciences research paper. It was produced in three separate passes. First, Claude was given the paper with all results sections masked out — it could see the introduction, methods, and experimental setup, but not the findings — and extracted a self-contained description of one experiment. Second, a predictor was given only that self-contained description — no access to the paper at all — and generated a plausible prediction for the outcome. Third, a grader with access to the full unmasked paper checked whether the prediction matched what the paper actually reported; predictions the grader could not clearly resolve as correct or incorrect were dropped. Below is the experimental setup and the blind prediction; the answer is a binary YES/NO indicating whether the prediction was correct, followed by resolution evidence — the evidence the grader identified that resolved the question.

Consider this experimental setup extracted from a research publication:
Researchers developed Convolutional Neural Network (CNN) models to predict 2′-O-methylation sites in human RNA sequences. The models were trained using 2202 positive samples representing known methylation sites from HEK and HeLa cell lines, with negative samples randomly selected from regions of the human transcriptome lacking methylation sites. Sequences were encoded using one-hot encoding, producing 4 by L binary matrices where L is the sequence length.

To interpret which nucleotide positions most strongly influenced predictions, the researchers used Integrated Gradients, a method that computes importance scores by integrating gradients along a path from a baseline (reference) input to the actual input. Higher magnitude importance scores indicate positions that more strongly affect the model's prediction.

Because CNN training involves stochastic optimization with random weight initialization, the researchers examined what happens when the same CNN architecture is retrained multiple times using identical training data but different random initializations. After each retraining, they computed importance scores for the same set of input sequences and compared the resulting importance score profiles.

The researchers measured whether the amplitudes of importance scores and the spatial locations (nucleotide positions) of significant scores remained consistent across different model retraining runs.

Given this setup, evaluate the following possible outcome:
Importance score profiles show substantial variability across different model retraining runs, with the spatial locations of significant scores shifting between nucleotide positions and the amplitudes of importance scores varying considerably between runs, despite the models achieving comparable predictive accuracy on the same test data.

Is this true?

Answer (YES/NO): NO